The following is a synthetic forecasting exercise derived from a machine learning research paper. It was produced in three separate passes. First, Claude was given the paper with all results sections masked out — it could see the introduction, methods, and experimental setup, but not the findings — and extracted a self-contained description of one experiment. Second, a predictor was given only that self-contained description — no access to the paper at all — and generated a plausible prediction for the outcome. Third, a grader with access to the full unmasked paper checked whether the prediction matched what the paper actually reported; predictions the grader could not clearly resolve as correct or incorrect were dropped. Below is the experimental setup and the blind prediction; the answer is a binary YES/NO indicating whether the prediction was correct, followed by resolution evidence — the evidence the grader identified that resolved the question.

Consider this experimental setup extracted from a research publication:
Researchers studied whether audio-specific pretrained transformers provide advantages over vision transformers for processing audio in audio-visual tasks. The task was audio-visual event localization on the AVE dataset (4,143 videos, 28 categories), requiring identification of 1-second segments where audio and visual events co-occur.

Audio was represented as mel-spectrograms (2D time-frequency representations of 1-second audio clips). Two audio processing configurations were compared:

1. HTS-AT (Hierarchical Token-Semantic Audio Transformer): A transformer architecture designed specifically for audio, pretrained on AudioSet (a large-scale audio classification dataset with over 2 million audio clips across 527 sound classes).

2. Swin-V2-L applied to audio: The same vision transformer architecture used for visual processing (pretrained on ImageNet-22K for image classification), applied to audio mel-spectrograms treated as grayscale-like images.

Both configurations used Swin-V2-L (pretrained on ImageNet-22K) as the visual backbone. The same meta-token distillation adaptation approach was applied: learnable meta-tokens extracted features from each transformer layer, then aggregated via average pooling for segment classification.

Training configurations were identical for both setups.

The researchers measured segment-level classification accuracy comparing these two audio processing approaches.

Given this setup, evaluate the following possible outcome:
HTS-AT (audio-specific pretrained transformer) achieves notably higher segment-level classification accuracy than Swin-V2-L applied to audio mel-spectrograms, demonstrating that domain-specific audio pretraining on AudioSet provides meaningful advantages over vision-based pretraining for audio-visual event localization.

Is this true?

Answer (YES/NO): NO